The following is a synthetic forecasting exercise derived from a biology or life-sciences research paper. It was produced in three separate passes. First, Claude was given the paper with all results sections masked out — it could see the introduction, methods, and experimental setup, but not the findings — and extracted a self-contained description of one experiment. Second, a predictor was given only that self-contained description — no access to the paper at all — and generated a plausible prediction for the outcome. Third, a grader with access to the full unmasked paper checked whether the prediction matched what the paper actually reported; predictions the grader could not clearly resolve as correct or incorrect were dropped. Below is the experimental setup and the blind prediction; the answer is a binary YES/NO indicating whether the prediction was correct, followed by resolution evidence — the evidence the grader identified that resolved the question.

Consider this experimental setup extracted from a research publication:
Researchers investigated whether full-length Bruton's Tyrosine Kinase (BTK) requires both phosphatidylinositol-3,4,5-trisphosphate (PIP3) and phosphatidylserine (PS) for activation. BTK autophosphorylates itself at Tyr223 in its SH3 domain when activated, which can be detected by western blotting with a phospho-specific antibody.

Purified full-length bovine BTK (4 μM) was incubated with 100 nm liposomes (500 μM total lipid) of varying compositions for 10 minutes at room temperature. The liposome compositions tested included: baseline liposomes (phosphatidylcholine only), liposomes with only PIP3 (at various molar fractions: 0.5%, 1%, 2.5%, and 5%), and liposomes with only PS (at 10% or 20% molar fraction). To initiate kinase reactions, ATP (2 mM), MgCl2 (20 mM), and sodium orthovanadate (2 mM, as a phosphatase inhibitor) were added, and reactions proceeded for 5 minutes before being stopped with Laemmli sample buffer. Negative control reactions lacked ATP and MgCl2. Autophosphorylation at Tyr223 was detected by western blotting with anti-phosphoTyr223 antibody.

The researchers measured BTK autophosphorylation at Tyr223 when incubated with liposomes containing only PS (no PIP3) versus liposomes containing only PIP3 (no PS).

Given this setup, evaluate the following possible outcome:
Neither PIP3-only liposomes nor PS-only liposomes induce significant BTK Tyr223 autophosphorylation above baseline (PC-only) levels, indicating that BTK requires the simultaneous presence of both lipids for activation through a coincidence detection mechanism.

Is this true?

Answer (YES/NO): NO